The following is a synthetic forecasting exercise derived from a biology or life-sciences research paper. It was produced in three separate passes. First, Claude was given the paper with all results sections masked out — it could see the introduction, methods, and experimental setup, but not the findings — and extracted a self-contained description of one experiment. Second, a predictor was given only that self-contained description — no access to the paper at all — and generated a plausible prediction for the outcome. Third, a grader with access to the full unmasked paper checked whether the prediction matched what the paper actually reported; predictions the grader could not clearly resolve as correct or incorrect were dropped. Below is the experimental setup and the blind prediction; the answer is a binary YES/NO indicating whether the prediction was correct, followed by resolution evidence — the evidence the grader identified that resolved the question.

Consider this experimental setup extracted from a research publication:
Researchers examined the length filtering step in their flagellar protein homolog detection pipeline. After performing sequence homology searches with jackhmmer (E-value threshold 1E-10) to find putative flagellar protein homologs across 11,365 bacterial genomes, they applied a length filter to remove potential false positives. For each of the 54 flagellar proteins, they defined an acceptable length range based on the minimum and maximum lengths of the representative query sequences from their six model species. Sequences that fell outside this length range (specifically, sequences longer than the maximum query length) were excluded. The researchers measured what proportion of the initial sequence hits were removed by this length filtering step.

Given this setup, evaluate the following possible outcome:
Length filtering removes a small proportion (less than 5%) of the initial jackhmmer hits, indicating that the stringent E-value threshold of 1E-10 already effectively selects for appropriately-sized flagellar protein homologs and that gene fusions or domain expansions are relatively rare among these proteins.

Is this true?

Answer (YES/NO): YES